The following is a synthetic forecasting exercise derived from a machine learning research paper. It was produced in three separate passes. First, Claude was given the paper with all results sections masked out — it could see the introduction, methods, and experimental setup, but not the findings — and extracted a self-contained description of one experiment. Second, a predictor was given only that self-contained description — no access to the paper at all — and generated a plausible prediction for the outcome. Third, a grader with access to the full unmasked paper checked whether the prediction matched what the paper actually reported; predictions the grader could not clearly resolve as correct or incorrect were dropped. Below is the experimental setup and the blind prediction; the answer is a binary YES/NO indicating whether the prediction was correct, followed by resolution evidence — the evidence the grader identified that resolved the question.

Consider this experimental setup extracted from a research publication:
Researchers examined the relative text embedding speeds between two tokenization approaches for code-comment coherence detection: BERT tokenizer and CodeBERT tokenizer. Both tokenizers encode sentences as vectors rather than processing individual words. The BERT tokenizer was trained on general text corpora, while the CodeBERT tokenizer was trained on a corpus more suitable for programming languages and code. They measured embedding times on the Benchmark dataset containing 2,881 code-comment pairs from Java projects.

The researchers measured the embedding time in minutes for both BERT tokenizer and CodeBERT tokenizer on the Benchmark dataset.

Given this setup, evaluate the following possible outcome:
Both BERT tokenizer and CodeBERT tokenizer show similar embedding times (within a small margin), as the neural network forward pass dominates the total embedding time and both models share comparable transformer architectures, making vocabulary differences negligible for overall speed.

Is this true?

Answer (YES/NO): NO